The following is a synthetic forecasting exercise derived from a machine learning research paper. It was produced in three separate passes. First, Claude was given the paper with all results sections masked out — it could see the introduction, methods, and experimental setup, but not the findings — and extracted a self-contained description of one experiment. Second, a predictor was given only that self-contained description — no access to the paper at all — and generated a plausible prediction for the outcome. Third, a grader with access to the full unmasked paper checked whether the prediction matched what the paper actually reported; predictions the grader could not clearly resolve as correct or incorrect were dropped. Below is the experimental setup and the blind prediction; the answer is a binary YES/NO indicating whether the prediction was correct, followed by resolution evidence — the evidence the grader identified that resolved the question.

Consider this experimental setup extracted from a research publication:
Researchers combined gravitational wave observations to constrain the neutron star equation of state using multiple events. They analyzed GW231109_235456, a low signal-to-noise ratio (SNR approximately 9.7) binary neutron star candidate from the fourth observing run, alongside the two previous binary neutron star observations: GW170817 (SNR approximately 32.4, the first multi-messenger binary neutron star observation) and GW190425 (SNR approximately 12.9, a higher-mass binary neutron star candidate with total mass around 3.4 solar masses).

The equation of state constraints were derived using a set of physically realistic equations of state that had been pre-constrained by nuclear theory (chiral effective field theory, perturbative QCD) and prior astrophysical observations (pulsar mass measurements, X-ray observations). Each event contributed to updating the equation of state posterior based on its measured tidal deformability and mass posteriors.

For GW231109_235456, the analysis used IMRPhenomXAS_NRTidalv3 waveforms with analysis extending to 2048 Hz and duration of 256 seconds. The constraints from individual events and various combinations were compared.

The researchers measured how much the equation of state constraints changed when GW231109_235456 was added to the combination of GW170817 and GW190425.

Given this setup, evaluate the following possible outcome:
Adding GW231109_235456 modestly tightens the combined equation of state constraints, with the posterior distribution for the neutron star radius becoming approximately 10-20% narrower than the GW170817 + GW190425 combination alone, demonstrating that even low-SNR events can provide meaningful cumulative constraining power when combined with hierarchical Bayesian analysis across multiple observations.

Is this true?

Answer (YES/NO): NO